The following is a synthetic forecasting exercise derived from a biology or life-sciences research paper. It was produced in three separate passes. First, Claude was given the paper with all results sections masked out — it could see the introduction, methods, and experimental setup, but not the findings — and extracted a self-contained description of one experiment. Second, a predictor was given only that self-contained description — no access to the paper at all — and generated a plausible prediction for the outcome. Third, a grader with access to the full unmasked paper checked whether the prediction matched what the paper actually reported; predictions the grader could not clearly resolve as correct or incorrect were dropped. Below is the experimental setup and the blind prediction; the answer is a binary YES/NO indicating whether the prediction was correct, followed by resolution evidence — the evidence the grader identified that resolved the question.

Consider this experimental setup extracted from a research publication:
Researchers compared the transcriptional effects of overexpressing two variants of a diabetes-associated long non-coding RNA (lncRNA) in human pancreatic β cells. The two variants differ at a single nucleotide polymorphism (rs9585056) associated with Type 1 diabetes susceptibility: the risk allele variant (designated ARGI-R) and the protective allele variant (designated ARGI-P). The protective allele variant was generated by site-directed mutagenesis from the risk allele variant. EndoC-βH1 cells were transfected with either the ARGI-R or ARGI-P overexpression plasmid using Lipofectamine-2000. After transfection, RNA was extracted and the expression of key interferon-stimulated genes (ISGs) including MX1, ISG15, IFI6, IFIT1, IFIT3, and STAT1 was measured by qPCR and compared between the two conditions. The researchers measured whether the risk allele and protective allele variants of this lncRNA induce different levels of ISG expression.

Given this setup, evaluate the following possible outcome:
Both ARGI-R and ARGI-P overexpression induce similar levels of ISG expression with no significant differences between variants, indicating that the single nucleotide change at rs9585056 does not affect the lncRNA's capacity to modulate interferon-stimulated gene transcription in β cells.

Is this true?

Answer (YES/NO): NO